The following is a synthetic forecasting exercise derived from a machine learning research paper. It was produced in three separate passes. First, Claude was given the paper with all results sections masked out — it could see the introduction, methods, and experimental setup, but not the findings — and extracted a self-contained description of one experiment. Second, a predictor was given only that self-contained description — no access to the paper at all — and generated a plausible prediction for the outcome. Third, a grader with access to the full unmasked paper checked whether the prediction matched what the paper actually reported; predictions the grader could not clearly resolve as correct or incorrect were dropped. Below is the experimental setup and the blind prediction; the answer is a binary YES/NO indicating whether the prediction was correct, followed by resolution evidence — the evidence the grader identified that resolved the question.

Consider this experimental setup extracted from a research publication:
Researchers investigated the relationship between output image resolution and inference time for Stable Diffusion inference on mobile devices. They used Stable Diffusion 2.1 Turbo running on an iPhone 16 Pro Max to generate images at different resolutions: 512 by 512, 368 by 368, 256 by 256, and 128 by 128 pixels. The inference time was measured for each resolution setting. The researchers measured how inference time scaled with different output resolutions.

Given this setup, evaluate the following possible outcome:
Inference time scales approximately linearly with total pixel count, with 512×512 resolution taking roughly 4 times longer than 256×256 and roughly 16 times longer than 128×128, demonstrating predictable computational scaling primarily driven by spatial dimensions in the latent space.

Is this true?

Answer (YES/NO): NO